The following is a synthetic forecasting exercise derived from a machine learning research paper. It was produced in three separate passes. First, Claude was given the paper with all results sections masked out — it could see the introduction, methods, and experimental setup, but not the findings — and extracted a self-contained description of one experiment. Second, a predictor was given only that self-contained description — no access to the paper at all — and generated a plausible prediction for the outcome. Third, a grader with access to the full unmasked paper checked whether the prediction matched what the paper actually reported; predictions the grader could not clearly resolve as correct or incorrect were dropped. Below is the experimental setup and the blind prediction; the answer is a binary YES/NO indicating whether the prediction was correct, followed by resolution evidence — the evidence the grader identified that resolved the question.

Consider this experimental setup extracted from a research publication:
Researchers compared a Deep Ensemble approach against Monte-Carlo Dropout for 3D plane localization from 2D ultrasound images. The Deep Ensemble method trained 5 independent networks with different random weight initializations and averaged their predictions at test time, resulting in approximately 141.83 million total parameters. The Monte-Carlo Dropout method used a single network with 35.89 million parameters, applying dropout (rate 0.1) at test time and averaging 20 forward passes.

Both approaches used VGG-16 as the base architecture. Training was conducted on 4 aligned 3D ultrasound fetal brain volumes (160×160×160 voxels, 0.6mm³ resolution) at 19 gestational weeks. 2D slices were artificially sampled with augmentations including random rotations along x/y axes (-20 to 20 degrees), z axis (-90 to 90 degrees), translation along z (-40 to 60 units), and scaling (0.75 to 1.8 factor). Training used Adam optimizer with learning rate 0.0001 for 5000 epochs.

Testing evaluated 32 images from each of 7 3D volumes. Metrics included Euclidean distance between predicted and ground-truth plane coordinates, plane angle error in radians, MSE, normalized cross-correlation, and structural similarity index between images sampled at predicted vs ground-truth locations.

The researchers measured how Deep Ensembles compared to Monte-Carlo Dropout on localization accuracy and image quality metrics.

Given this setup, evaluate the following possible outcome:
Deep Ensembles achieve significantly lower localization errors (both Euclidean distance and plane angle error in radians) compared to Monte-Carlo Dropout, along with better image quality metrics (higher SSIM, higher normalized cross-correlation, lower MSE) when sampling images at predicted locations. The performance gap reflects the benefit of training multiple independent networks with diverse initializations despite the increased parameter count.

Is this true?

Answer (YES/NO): YES